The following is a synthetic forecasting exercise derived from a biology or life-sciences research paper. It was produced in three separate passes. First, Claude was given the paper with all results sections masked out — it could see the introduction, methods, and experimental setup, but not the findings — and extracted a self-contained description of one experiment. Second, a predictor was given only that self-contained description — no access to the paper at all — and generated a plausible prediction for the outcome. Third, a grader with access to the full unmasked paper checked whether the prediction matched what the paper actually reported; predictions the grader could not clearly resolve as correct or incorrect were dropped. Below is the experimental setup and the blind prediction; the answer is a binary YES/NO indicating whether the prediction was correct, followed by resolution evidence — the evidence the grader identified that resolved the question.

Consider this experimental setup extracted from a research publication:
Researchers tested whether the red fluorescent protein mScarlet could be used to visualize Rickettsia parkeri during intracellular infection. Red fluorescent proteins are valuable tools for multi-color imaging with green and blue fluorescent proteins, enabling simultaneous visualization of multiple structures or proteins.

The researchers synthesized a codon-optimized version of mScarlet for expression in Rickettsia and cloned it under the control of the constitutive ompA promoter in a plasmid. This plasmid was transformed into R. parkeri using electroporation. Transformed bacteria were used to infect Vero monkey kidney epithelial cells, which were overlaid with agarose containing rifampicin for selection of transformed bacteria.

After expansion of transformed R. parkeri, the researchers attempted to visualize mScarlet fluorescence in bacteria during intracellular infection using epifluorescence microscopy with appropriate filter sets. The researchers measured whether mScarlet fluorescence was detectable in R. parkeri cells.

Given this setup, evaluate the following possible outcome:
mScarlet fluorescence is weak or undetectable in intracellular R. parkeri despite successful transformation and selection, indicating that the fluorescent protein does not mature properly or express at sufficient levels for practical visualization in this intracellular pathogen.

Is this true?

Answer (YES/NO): YES